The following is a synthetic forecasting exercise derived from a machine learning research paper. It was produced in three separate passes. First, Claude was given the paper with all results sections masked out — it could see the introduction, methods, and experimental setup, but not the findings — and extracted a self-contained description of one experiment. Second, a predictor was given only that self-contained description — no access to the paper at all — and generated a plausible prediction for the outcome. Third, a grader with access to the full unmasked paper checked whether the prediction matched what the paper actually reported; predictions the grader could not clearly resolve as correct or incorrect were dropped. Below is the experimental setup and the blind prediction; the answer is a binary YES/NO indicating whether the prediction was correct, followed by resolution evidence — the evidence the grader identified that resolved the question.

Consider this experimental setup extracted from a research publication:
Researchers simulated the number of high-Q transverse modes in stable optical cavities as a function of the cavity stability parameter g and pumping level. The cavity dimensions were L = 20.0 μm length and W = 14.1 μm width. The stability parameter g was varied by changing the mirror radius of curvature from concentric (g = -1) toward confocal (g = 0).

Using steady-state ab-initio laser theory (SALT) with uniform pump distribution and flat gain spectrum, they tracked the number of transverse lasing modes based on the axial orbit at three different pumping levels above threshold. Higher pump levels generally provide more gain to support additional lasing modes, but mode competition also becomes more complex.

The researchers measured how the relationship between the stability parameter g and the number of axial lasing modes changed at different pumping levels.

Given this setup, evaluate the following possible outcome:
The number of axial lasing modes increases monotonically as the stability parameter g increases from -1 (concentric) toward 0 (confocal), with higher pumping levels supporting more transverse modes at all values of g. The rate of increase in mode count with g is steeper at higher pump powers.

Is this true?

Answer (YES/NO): NO